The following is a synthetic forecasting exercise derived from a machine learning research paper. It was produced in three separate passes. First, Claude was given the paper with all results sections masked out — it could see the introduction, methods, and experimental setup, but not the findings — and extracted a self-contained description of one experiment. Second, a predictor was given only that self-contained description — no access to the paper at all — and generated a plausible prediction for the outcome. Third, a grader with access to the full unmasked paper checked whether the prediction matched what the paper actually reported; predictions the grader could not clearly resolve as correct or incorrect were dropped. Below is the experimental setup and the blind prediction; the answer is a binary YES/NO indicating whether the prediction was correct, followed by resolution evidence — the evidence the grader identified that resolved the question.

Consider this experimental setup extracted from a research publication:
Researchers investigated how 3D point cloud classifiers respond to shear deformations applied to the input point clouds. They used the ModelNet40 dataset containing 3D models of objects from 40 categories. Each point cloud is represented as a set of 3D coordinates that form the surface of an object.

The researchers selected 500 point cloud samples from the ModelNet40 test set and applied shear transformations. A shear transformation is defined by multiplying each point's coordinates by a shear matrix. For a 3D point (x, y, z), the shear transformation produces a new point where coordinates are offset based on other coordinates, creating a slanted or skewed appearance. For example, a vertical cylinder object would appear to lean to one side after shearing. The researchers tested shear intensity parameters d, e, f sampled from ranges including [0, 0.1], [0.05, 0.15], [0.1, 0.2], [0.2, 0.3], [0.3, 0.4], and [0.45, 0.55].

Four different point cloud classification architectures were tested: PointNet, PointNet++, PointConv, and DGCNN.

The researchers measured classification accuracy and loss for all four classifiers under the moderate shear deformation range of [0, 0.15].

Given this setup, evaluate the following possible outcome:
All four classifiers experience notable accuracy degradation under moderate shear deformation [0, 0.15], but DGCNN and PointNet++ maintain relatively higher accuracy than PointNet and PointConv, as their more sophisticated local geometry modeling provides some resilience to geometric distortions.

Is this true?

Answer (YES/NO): NO